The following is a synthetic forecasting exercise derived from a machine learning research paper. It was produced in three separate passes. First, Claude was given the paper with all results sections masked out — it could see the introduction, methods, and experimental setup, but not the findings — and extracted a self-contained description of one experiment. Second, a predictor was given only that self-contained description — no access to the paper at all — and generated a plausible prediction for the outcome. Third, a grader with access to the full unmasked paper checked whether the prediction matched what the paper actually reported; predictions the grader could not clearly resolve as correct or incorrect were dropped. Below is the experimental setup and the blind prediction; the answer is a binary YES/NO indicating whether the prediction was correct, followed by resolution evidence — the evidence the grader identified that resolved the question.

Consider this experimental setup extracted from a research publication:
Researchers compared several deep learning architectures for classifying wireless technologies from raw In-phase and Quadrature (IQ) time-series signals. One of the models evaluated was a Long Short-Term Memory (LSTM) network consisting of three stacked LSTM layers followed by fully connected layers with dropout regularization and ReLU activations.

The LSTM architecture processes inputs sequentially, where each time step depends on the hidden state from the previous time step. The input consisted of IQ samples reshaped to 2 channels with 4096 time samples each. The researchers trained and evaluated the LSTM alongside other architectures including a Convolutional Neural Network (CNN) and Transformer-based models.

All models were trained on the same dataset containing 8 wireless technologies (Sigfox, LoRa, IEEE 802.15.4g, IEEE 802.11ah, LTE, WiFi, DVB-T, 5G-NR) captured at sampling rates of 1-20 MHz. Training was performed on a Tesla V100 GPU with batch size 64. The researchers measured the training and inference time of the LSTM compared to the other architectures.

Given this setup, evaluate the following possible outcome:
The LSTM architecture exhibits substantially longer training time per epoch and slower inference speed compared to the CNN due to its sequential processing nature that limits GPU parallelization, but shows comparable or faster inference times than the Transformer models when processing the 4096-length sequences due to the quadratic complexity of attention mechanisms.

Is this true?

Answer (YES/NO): YES